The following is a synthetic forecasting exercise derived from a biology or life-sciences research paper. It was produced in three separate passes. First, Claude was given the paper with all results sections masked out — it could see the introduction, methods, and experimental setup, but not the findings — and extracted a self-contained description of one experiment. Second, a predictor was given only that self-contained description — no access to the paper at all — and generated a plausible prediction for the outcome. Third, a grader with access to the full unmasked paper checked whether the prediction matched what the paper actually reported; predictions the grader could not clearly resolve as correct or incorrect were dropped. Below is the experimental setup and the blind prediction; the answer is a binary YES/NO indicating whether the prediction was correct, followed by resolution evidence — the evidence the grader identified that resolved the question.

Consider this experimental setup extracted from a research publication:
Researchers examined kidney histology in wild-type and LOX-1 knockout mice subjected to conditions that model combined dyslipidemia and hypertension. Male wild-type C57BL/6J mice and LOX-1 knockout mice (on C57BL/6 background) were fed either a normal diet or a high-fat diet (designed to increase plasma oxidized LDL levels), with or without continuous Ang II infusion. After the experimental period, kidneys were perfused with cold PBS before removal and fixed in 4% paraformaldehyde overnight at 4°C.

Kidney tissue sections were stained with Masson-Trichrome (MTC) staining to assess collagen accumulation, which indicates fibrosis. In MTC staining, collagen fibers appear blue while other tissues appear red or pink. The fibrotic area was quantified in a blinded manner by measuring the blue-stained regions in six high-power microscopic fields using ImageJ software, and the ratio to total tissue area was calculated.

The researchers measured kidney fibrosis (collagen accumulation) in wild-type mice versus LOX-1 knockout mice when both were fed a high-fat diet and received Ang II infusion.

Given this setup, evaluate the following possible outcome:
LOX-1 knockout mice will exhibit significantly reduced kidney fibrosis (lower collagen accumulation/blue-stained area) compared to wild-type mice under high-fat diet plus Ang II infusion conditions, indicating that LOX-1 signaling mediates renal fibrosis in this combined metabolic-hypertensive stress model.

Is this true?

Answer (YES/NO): NO